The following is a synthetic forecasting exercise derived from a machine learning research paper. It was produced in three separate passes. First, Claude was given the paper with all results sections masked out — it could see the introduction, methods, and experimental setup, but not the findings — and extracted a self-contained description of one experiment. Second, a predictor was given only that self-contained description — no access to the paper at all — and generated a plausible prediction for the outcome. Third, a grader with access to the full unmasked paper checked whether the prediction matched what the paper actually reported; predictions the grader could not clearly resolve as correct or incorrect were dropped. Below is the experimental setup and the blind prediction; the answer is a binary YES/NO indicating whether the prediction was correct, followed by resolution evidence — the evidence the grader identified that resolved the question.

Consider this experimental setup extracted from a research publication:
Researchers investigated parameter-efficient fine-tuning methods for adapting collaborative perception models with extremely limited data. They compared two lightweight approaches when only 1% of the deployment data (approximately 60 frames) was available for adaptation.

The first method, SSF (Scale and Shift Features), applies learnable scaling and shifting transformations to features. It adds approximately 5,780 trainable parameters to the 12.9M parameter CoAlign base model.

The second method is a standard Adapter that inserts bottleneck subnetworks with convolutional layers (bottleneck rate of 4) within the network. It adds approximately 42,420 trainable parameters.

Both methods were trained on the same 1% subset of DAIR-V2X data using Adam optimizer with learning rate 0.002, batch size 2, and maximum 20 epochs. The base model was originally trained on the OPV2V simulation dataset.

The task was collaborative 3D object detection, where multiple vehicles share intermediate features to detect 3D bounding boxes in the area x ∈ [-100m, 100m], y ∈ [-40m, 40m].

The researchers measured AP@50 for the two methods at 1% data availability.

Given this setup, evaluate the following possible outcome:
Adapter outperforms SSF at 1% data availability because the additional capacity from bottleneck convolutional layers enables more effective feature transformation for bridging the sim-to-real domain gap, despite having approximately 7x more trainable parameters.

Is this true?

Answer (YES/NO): NO